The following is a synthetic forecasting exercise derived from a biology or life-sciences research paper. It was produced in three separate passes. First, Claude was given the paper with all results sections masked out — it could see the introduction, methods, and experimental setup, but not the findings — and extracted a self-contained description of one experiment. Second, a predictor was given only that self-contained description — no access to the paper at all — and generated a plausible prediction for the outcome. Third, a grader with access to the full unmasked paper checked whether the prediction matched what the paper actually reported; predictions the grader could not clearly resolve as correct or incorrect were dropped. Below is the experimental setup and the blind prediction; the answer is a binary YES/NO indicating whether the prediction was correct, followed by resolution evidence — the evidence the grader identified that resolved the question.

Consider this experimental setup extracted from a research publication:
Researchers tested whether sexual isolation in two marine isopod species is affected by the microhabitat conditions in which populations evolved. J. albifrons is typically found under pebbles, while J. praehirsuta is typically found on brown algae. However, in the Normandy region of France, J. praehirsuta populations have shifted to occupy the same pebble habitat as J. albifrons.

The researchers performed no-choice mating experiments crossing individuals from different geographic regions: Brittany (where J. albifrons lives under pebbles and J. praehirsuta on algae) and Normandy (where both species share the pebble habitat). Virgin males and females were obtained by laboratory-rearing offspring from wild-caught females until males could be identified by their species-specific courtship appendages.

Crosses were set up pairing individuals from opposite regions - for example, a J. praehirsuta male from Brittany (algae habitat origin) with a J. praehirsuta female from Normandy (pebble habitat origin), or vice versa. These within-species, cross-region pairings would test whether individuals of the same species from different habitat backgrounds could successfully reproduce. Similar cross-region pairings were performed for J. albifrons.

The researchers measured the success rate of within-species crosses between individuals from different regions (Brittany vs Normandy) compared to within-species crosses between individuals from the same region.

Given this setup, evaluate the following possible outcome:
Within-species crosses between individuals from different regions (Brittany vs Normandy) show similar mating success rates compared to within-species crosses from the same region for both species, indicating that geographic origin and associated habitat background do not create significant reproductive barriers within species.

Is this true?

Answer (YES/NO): YES